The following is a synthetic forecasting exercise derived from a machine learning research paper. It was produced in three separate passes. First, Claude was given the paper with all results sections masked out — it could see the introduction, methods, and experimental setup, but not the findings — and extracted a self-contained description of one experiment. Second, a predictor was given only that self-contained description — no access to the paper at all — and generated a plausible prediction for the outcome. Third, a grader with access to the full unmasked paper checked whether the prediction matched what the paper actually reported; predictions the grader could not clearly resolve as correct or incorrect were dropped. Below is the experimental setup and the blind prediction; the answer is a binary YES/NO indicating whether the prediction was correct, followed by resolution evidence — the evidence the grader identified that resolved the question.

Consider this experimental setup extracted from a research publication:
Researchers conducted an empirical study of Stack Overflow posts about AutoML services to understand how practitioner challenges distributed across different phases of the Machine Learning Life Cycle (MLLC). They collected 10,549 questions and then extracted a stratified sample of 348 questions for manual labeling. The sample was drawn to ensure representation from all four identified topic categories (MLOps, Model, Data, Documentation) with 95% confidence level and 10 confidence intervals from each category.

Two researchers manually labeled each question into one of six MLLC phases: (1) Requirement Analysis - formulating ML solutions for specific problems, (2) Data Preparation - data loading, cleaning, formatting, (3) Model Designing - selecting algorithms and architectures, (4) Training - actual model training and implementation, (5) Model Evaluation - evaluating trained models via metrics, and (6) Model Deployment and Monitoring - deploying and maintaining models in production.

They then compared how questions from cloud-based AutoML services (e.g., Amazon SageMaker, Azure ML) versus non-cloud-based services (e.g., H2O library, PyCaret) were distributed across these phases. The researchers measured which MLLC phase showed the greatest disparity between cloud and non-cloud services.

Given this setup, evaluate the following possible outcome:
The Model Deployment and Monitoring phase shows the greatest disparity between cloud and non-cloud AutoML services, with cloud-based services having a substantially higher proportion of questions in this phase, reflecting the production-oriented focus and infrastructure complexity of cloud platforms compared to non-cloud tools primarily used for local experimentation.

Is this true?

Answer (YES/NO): YES